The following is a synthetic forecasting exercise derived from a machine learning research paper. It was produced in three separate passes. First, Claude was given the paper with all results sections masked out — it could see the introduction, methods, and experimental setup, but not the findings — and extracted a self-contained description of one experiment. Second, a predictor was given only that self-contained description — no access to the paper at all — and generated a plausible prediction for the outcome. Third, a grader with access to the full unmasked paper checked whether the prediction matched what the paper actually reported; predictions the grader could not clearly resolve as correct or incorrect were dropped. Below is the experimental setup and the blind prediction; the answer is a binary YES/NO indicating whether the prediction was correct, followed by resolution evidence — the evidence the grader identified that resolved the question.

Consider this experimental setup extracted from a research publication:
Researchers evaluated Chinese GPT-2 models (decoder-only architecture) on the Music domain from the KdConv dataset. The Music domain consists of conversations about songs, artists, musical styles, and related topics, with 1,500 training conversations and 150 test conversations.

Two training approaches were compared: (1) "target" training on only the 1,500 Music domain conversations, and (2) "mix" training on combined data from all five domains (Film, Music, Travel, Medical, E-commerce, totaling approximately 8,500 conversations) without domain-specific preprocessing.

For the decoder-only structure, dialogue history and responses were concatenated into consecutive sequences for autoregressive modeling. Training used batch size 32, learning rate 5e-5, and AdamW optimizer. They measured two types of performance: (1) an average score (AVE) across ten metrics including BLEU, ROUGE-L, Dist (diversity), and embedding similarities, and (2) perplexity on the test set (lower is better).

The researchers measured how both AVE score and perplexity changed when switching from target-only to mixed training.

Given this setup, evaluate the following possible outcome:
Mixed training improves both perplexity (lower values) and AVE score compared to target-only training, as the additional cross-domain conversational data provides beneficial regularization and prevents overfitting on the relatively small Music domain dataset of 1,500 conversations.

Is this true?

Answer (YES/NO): YES